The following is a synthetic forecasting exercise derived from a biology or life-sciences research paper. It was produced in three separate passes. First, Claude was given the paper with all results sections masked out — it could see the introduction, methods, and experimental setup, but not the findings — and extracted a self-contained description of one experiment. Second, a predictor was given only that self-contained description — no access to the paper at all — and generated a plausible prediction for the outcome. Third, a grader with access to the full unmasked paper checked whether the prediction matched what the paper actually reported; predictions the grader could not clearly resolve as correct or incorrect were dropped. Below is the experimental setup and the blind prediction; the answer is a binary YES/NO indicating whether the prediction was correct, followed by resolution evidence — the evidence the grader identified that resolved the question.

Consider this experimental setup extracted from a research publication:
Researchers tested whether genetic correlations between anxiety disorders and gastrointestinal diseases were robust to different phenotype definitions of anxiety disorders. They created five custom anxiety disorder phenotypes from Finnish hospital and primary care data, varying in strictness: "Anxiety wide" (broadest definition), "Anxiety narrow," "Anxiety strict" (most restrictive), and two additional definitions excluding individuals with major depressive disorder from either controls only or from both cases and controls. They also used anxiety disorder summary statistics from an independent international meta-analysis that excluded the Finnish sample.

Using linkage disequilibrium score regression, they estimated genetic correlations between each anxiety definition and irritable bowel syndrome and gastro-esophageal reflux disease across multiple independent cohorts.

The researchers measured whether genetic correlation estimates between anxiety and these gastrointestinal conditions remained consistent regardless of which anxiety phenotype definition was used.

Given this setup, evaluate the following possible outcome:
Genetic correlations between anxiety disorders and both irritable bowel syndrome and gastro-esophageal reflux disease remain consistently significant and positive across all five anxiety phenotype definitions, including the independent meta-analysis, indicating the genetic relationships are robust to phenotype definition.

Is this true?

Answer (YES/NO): YES